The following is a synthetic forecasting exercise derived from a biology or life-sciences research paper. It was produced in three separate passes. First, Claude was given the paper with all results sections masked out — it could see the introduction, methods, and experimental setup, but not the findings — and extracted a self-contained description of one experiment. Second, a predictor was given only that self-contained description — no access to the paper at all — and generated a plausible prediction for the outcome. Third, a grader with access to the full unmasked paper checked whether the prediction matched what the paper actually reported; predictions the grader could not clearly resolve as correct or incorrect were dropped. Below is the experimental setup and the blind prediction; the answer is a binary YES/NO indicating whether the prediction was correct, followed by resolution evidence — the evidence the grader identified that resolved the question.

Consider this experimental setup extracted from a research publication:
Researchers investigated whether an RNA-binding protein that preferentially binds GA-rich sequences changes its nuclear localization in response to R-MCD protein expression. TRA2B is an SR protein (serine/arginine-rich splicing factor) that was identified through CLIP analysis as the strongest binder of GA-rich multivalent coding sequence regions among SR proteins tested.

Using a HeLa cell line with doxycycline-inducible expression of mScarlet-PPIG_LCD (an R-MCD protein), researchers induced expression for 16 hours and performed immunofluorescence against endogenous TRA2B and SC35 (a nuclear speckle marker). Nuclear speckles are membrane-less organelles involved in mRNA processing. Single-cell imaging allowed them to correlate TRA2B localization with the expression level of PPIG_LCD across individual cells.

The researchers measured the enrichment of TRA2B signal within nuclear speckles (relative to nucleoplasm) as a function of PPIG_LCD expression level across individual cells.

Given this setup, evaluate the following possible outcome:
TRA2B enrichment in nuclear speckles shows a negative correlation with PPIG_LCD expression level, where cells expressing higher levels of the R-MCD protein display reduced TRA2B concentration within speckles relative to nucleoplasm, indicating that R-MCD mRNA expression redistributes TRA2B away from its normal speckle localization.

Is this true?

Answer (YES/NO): NO